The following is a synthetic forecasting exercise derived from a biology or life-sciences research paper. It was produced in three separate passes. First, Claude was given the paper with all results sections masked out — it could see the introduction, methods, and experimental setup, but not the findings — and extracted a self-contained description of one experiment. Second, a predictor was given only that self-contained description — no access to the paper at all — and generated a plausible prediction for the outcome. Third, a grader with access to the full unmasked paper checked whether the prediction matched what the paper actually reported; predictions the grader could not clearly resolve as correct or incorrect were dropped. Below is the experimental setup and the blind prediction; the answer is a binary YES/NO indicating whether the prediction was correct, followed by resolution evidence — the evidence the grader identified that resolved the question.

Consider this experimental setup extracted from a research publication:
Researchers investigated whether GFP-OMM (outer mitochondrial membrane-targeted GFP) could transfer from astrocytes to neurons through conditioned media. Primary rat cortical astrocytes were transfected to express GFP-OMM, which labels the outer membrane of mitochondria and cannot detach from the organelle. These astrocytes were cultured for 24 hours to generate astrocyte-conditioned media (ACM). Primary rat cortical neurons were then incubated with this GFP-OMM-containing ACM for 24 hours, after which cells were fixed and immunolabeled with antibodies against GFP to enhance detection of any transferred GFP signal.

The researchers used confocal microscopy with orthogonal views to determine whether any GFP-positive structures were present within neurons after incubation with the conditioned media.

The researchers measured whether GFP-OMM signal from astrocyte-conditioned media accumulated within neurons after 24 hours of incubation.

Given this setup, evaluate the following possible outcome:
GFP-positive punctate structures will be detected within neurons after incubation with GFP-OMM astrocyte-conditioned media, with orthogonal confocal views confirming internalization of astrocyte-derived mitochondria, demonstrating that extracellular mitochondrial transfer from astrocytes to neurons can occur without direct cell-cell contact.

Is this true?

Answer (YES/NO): NO